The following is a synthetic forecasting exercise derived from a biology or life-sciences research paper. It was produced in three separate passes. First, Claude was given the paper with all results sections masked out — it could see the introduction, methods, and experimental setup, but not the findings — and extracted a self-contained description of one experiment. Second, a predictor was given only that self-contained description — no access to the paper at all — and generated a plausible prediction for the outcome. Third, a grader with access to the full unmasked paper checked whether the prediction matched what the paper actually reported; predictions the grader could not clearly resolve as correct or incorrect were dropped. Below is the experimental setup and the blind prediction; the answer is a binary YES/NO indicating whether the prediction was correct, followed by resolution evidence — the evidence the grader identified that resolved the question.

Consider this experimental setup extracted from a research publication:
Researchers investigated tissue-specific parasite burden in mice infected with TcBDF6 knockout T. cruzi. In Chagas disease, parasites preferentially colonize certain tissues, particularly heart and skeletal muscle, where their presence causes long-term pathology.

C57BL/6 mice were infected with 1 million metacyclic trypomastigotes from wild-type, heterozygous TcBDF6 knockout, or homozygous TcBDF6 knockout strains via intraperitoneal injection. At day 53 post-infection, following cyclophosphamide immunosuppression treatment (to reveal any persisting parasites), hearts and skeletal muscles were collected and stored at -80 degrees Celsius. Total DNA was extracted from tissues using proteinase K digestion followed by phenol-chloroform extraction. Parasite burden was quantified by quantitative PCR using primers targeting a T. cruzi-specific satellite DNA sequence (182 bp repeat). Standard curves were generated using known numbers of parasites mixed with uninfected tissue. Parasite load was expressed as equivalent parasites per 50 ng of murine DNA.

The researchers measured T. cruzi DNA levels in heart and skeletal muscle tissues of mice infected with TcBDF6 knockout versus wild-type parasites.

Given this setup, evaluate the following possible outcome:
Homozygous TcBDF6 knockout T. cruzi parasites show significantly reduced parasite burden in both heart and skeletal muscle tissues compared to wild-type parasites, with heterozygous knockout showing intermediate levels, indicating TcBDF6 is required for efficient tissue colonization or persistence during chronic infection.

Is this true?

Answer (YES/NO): YES